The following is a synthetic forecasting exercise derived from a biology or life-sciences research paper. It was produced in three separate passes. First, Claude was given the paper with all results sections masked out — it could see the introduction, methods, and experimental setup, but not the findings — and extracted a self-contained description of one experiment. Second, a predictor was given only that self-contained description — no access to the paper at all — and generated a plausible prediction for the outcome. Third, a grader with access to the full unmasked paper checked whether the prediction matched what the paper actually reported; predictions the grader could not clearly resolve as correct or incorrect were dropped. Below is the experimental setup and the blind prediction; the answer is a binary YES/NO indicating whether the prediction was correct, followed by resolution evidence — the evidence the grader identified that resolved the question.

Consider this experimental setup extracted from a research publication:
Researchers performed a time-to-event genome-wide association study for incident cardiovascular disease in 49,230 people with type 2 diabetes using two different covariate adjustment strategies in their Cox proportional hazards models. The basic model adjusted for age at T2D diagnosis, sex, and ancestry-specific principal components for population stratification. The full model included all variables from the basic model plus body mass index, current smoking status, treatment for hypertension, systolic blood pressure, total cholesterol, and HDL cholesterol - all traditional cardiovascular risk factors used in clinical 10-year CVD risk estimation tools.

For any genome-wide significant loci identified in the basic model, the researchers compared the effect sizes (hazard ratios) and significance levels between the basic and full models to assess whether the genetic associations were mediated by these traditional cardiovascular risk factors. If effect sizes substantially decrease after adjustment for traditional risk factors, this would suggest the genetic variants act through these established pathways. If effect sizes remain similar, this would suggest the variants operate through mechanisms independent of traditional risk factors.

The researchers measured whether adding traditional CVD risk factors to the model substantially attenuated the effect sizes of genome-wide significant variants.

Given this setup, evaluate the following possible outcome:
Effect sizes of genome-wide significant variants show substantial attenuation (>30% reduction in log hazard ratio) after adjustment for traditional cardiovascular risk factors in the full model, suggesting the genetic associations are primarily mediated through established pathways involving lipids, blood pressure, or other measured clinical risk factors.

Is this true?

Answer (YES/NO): NO